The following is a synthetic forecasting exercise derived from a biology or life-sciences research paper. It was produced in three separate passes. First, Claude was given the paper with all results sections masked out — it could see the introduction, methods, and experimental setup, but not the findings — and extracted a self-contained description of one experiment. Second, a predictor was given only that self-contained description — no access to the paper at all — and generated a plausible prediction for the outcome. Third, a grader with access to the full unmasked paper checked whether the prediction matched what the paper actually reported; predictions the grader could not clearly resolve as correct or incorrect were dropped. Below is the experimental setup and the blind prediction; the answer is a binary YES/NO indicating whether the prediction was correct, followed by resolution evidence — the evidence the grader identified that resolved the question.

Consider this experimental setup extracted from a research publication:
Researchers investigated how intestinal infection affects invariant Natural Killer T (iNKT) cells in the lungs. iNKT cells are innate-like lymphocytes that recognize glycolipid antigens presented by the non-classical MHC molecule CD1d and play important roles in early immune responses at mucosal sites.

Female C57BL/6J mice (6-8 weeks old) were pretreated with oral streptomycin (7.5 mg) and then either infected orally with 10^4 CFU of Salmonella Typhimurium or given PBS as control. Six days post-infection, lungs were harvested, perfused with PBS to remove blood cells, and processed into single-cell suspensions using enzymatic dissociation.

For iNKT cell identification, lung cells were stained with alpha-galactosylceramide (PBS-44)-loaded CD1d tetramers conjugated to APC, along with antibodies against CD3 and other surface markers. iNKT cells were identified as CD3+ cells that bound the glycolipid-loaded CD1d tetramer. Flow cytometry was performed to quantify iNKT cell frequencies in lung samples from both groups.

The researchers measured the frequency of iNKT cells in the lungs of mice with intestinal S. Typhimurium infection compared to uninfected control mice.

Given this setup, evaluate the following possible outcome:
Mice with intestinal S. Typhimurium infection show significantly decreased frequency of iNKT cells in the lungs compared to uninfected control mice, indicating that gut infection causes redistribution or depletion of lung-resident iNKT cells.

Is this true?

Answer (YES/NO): NO